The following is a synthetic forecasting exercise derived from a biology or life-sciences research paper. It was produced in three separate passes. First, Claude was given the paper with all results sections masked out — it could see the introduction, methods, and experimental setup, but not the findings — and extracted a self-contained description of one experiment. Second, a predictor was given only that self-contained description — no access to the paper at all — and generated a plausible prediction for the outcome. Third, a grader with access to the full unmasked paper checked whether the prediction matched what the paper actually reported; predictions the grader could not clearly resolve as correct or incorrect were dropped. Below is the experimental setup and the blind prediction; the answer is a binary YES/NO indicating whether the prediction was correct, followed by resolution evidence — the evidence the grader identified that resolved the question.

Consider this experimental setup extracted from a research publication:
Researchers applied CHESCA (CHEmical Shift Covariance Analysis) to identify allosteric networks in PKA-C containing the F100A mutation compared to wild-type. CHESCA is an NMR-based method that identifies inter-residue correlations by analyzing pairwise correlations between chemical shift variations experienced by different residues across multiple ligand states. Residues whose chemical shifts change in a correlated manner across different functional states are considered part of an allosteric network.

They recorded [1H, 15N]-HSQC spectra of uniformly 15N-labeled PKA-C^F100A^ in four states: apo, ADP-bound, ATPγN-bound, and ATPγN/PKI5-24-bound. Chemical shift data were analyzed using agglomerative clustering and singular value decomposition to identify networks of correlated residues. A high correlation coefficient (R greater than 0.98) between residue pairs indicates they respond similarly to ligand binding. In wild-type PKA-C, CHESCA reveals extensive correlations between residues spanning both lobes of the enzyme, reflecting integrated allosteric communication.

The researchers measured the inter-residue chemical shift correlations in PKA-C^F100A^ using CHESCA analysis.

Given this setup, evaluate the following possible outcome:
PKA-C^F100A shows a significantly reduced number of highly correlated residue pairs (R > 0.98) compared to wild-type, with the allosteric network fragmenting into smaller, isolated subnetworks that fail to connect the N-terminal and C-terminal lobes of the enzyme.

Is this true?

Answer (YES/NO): NO